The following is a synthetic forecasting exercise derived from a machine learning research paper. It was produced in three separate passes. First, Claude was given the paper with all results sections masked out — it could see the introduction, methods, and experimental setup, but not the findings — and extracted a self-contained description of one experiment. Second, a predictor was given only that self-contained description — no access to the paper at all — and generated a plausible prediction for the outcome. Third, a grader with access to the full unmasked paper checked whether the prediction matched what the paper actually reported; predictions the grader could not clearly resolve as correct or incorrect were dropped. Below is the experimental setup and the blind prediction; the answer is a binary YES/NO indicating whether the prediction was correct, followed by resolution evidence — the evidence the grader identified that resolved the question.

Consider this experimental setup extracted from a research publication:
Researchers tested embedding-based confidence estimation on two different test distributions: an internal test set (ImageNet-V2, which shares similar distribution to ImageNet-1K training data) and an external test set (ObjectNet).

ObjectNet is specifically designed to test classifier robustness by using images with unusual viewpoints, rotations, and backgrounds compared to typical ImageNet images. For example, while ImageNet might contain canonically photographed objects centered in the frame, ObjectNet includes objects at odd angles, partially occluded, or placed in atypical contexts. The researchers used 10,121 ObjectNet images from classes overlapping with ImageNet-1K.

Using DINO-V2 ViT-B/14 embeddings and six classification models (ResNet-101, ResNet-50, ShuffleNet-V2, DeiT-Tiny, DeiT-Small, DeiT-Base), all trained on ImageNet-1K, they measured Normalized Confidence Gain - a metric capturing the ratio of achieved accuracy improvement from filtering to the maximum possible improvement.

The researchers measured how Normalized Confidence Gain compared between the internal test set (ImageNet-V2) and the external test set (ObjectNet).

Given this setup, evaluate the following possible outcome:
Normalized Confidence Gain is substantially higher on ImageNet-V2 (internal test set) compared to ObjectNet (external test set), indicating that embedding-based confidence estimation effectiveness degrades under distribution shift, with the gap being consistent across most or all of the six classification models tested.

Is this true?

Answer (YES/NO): YES